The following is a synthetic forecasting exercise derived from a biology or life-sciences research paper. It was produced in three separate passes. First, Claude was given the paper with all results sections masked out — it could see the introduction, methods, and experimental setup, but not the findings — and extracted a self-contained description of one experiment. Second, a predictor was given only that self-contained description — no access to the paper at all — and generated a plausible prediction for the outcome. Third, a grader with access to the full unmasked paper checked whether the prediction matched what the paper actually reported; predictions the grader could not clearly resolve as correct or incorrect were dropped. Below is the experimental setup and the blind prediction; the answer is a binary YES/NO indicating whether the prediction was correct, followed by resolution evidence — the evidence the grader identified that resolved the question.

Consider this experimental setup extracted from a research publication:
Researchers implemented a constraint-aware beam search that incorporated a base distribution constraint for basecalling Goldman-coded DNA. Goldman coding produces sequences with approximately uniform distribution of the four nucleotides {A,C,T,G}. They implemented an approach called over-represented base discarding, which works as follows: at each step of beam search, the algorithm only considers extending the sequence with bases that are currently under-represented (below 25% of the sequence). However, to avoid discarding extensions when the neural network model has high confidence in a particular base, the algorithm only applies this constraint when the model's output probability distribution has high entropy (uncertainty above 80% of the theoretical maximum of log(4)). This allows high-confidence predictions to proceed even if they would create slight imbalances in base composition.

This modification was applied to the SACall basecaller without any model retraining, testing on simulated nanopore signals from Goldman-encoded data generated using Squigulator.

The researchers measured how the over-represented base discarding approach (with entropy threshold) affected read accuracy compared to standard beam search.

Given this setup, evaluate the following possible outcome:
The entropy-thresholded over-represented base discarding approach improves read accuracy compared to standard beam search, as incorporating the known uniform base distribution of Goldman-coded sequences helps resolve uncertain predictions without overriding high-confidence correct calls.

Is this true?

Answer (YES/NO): NO